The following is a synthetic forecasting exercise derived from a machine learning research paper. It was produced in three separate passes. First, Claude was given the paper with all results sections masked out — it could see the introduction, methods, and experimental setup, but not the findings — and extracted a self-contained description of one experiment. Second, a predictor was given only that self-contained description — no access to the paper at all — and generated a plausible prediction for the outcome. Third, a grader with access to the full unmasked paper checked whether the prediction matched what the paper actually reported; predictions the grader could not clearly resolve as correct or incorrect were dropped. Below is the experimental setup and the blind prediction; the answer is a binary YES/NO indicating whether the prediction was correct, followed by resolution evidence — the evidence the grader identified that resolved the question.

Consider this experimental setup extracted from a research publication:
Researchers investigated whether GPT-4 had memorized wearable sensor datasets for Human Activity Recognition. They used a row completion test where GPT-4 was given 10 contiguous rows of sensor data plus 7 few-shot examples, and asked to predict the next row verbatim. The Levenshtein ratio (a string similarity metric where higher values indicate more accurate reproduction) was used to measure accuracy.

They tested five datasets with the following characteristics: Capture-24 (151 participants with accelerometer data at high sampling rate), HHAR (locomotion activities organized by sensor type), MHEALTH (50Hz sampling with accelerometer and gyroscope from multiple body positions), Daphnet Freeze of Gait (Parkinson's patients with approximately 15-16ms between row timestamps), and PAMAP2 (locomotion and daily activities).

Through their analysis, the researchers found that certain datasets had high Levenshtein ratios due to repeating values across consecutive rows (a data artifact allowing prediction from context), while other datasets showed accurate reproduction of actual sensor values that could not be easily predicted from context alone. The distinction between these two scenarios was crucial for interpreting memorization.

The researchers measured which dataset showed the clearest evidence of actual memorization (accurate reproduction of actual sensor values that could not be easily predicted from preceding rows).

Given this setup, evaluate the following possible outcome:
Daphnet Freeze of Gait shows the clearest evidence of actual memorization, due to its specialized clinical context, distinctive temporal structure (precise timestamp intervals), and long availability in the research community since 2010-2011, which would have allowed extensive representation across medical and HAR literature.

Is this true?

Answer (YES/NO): YES